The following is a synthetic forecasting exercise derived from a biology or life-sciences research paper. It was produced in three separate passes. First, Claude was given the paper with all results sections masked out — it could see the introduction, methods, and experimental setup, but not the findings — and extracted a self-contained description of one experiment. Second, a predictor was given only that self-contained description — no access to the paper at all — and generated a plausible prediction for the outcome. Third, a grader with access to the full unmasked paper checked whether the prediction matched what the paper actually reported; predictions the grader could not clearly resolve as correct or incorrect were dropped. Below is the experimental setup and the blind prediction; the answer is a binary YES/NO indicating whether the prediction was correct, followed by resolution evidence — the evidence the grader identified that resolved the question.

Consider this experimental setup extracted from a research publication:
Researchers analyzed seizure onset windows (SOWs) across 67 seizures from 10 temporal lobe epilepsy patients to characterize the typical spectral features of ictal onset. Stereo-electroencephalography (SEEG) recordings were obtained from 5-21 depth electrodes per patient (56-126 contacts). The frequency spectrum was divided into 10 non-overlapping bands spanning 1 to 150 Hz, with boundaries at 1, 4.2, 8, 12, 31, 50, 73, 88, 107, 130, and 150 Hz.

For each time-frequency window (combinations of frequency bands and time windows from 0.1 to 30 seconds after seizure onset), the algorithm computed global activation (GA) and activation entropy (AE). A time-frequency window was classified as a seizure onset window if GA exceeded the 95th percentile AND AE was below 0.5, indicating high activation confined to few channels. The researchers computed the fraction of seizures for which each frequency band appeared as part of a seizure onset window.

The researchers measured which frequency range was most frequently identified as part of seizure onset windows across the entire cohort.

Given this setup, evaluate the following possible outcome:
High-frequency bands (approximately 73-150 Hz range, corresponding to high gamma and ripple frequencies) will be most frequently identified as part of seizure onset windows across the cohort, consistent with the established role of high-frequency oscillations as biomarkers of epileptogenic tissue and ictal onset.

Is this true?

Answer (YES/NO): NO